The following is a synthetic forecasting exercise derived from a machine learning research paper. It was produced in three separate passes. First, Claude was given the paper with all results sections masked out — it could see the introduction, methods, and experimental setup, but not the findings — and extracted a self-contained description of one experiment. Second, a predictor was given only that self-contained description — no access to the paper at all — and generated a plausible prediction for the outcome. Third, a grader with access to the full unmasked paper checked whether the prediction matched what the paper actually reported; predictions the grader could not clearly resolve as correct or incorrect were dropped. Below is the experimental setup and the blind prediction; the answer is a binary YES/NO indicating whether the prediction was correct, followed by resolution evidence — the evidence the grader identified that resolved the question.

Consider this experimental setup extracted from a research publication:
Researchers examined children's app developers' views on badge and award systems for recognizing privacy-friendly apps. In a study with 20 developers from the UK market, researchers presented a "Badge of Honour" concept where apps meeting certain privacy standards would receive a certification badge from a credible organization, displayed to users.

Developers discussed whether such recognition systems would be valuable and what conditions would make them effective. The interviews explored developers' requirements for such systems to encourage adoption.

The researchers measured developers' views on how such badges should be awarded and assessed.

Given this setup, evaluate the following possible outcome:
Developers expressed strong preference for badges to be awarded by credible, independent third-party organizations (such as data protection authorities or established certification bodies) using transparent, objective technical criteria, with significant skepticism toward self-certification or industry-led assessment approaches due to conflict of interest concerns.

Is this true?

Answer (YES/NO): NO